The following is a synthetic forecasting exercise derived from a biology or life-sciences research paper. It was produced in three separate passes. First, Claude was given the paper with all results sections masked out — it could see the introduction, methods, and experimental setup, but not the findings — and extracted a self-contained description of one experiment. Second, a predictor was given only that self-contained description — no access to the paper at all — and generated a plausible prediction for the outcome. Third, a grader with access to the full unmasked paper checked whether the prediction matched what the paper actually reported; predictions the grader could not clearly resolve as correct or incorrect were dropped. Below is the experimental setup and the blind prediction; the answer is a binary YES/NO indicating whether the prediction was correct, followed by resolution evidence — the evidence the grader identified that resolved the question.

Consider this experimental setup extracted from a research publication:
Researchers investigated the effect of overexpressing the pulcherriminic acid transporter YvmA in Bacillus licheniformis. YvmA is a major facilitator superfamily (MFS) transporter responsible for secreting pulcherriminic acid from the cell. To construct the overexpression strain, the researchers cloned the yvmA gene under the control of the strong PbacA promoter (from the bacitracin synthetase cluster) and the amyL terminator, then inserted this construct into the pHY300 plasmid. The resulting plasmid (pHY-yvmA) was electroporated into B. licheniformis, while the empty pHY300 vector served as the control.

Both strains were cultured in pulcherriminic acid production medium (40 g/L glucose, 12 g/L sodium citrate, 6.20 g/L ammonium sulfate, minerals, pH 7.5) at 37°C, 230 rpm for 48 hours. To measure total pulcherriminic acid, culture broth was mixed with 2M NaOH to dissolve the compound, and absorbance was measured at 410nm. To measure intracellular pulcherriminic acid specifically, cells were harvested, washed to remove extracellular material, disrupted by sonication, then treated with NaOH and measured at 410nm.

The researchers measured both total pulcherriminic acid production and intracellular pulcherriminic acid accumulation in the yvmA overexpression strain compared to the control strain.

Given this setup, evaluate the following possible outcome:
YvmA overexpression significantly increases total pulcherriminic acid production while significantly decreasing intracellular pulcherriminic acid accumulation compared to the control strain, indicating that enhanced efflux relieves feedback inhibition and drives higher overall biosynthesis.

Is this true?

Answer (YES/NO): YES